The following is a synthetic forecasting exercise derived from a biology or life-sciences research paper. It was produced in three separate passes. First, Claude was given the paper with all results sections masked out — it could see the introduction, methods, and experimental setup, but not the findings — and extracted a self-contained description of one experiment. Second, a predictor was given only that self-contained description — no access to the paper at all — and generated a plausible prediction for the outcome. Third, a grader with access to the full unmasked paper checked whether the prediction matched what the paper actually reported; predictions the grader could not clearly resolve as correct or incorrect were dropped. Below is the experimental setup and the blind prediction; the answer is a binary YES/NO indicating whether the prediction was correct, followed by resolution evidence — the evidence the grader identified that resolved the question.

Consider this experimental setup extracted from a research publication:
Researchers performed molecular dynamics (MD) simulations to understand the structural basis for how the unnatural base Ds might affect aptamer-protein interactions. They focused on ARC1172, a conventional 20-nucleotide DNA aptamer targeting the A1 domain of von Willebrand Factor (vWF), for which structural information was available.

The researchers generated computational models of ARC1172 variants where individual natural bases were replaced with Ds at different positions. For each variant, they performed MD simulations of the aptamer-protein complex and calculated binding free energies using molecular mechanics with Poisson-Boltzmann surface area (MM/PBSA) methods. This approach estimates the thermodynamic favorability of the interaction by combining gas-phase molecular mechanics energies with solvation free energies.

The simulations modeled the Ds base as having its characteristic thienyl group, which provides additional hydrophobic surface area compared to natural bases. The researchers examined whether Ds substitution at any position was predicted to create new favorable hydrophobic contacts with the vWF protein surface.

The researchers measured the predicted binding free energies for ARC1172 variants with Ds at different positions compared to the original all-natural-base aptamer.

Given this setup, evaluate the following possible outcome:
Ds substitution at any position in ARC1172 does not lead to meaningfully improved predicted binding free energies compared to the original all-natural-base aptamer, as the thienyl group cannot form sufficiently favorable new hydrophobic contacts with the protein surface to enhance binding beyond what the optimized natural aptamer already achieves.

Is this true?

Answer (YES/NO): YES